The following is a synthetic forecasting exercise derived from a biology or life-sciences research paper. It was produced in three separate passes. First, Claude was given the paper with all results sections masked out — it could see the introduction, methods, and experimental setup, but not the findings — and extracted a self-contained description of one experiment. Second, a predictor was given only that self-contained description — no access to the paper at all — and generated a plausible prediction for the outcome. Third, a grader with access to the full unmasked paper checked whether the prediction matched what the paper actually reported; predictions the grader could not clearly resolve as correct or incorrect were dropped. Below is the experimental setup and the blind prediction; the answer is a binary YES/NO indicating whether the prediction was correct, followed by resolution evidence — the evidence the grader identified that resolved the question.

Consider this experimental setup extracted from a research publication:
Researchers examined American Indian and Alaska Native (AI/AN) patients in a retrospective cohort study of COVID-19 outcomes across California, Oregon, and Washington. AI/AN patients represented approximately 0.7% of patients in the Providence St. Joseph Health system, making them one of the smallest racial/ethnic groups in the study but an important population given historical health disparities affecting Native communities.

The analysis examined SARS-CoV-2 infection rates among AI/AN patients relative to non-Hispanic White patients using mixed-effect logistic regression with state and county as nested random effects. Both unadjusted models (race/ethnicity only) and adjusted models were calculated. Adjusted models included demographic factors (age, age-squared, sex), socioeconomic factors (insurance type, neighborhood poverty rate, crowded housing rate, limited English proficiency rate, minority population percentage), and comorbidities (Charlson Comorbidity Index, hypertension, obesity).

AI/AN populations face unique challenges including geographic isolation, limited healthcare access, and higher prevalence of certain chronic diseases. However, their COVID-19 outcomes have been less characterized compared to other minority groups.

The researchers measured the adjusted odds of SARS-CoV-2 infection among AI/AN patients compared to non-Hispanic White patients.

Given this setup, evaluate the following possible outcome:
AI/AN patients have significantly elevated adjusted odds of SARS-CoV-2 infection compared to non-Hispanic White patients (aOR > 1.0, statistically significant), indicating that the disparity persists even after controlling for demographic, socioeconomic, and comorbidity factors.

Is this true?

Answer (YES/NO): NO